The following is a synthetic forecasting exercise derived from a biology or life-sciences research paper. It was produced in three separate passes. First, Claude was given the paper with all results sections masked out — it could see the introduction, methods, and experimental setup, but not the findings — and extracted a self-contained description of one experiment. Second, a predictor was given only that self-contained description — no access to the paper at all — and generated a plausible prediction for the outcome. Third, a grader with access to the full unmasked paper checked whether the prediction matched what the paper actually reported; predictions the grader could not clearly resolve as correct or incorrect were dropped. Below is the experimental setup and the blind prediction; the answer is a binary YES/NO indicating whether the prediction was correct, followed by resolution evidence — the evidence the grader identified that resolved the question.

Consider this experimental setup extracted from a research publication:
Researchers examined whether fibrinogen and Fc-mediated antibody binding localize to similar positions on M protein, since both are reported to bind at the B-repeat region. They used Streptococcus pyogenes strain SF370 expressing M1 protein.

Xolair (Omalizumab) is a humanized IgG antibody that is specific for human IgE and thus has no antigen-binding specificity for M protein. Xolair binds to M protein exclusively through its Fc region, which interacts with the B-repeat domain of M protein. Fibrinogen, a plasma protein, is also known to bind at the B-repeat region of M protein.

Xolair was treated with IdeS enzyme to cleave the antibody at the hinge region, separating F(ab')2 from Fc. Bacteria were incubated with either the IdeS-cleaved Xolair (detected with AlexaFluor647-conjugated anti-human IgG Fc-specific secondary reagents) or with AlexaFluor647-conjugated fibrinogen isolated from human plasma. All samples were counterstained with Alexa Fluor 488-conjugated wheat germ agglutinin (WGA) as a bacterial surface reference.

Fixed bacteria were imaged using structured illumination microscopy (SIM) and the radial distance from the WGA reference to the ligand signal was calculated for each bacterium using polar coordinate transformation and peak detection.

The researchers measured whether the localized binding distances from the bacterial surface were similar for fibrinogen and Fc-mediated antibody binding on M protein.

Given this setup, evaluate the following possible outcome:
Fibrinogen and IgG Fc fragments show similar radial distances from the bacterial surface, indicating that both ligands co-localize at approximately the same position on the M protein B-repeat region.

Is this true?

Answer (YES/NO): NO